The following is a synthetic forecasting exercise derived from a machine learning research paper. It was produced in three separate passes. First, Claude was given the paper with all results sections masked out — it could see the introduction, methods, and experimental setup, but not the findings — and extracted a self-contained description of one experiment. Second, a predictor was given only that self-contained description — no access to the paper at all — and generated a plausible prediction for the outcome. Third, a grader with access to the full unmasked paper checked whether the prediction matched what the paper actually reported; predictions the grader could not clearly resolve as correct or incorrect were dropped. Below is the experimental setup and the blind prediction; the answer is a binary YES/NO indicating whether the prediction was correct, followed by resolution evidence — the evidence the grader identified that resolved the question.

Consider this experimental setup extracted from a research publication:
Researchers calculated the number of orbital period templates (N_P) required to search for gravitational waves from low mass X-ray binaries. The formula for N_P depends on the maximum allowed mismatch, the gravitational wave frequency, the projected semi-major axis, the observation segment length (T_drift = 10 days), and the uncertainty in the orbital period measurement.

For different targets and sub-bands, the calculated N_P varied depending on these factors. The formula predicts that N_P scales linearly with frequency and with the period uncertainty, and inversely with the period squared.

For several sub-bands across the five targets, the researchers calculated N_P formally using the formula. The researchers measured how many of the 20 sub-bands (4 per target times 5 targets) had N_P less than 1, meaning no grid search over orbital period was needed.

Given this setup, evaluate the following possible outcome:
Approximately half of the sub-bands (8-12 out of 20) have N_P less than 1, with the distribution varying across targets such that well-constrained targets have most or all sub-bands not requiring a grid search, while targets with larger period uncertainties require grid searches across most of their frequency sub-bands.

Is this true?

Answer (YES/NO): NO